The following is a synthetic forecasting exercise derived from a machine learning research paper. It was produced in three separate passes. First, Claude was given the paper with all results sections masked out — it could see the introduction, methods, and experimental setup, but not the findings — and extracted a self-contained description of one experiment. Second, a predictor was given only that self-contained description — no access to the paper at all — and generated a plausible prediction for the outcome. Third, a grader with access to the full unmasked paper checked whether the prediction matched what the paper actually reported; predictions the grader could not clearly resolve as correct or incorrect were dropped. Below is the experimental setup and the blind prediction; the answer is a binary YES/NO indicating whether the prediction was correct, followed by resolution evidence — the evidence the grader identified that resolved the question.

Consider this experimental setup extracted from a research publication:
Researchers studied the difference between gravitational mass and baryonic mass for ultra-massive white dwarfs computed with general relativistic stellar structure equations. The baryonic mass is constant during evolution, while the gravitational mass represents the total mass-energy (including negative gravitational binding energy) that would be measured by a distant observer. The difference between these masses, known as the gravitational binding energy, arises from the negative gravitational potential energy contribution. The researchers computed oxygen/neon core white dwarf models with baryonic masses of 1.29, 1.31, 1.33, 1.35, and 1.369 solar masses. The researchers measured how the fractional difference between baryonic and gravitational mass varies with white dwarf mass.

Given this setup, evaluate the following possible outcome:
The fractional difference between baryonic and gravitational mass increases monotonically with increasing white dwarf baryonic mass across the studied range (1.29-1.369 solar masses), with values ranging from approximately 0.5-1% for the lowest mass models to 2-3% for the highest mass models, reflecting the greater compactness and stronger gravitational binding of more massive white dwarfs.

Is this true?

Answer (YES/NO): NO